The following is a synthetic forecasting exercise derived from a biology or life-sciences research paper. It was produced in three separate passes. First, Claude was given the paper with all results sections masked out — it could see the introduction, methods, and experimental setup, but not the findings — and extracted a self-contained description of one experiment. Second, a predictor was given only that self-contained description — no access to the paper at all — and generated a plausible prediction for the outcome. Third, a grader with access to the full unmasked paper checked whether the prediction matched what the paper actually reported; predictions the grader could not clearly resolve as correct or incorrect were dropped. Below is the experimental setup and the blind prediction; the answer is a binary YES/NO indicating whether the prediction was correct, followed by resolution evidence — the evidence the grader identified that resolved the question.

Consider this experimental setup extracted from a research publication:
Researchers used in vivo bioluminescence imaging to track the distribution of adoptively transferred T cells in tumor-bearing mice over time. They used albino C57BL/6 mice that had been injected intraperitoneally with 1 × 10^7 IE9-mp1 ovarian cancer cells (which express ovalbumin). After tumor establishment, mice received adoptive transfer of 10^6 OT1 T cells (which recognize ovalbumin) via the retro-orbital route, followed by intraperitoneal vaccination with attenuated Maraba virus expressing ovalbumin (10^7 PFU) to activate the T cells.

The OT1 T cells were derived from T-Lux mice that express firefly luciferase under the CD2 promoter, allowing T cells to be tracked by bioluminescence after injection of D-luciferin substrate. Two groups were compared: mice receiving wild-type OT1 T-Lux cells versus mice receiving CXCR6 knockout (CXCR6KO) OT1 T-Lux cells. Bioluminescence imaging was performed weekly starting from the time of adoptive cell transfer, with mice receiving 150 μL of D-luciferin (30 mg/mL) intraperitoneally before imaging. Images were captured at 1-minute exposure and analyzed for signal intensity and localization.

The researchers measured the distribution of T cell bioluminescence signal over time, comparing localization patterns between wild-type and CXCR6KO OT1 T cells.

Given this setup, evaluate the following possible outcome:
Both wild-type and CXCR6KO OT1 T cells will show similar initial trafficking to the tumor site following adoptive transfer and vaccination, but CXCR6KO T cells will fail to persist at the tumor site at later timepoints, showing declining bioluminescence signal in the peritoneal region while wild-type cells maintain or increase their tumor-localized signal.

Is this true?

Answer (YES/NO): NO